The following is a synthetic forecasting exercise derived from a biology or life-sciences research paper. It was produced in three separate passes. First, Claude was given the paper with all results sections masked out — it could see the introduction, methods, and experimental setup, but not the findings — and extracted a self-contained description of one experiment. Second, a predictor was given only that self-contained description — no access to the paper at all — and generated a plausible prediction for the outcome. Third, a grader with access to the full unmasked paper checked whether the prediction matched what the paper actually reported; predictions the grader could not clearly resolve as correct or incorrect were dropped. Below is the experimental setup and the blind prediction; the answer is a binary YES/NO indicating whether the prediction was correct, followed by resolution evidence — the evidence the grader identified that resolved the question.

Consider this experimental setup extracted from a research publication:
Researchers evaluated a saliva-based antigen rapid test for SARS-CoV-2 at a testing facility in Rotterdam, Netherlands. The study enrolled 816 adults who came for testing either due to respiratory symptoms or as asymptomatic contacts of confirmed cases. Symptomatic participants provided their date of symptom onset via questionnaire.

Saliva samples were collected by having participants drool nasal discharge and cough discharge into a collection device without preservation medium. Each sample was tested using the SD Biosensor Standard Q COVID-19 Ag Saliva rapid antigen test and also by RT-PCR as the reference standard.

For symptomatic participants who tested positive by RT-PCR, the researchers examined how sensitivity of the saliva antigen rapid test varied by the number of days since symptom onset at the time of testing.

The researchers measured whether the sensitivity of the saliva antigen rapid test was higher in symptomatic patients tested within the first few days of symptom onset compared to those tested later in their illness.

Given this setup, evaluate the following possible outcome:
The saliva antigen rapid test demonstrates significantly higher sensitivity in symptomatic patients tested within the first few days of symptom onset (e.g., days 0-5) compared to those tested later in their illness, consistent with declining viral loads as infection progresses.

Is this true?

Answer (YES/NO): NO